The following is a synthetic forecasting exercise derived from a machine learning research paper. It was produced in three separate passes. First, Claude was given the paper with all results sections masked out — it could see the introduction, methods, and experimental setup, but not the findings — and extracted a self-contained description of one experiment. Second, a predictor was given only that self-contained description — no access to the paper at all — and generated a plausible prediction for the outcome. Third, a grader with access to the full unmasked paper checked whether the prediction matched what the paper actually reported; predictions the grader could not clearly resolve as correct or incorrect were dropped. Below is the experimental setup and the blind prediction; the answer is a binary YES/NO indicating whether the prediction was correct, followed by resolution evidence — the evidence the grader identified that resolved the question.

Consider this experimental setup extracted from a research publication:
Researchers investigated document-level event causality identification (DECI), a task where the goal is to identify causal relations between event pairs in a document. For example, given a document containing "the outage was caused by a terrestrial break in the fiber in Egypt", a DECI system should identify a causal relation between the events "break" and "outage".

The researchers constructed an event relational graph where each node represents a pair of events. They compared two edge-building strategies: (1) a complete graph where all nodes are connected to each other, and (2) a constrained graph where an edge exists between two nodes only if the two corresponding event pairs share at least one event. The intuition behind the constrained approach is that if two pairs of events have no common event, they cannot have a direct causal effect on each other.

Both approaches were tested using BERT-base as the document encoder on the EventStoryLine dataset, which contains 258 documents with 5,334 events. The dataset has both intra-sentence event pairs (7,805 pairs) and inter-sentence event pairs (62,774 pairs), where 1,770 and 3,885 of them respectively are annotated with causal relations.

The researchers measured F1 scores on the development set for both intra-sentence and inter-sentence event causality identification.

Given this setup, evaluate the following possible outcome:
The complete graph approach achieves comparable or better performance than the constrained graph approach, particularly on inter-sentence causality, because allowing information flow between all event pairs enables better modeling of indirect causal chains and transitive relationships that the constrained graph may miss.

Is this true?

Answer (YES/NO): NO